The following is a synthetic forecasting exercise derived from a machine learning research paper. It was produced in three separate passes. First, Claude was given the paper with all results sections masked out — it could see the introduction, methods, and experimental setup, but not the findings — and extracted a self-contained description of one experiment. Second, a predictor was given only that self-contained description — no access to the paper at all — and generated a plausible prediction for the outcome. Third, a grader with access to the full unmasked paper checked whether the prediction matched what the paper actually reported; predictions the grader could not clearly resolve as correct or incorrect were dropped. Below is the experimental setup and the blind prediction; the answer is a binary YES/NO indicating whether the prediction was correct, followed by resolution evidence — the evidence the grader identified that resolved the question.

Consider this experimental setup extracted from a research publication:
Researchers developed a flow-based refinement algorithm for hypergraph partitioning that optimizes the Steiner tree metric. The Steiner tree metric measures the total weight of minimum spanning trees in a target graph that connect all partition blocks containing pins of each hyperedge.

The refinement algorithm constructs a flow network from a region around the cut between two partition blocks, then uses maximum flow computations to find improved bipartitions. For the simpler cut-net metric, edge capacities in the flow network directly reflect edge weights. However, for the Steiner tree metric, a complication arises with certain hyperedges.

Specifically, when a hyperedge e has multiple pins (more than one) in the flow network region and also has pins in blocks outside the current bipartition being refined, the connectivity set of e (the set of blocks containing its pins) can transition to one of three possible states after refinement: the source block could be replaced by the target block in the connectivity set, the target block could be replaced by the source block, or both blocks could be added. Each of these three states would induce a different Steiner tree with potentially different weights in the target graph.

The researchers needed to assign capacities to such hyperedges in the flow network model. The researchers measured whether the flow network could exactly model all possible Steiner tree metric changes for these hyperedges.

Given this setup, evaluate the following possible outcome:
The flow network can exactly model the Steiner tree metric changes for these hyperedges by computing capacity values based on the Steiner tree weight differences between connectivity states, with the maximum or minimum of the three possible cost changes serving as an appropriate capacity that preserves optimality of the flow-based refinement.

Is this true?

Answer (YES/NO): NO